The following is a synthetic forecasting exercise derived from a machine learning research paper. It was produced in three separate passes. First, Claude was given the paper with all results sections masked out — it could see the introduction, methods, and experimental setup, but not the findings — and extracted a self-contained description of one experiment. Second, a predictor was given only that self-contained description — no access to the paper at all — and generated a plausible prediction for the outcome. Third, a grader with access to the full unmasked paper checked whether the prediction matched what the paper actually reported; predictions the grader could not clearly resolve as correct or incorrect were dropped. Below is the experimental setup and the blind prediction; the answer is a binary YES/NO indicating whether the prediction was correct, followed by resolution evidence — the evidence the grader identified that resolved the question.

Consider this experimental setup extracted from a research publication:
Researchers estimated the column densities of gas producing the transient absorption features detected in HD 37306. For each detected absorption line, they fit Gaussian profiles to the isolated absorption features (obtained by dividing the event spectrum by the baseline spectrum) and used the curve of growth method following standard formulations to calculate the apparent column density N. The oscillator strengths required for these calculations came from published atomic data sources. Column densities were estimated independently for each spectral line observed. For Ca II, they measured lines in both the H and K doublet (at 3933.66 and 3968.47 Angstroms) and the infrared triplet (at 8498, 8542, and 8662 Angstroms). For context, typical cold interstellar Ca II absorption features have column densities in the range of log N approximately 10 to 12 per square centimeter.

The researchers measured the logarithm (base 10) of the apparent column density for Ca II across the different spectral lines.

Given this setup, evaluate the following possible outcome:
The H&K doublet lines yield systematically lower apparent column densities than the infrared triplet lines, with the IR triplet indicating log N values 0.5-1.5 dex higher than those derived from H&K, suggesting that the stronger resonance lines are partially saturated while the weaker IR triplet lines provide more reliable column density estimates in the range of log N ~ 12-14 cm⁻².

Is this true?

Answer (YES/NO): NO